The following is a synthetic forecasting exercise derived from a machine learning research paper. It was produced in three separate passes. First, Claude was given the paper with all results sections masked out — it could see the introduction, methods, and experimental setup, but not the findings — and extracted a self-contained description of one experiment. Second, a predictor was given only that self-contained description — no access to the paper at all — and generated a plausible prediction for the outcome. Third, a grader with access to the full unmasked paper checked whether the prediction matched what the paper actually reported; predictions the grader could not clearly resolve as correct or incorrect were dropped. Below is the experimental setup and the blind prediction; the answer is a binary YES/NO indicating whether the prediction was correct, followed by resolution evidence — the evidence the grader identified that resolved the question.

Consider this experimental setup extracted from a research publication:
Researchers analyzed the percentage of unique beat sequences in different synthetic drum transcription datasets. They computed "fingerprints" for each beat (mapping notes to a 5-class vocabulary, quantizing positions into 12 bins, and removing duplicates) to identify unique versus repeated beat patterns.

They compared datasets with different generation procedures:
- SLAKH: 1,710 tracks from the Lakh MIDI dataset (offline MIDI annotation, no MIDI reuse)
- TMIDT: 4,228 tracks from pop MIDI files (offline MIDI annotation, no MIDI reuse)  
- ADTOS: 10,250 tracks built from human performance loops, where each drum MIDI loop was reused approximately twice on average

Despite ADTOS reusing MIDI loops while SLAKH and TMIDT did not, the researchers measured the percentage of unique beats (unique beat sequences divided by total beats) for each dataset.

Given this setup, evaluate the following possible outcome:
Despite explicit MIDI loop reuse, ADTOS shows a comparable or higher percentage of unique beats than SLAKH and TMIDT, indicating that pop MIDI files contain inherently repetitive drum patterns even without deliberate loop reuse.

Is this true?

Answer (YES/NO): YES